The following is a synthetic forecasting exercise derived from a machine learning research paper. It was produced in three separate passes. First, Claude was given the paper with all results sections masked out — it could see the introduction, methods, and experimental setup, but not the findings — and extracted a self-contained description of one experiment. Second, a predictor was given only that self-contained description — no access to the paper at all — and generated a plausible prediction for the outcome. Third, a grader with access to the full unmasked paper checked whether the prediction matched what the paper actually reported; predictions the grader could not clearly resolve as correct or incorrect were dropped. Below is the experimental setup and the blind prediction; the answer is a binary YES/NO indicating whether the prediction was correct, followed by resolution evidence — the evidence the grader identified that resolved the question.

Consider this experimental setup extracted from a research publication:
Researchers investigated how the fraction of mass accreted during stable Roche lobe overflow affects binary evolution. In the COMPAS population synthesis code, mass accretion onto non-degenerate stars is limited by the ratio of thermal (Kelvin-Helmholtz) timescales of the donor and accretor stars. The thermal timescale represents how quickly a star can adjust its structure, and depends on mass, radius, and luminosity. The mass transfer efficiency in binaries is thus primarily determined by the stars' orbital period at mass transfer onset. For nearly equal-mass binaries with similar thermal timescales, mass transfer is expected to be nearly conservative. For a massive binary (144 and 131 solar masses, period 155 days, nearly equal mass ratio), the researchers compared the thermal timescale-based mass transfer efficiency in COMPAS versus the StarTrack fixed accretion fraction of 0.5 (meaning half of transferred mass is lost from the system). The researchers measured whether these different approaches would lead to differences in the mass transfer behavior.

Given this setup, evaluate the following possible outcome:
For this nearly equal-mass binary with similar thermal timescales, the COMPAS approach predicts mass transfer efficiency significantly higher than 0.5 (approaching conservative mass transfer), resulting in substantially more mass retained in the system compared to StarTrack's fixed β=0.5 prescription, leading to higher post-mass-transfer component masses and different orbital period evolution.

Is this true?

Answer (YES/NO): YES